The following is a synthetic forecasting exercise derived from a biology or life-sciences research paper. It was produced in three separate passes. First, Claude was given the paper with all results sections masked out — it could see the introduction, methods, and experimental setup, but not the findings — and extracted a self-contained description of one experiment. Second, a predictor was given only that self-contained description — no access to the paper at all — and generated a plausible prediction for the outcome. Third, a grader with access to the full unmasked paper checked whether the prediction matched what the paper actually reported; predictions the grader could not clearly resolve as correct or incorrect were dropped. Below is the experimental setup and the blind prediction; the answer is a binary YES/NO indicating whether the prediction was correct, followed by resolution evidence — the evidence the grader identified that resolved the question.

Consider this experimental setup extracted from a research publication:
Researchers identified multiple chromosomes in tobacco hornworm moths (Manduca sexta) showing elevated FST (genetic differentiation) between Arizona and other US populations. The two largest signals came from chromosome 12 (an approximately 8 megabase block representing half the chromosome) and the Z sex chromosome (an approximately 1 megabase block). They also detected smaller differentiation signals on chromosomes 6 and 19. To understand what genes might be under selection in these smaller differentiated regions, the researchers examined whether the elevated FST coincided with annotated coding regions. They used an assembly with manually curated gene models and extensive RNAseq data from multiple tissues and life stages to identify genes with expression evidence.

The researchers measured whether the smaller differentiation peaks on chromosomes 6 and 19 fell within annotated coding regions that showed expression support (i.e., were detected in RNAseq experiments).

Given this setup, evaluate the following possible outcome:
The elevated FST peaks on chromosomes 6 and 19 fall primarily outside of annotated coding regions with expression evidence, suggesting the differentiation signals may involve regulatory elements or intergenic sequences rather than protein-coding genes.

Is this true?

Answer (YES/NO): YES